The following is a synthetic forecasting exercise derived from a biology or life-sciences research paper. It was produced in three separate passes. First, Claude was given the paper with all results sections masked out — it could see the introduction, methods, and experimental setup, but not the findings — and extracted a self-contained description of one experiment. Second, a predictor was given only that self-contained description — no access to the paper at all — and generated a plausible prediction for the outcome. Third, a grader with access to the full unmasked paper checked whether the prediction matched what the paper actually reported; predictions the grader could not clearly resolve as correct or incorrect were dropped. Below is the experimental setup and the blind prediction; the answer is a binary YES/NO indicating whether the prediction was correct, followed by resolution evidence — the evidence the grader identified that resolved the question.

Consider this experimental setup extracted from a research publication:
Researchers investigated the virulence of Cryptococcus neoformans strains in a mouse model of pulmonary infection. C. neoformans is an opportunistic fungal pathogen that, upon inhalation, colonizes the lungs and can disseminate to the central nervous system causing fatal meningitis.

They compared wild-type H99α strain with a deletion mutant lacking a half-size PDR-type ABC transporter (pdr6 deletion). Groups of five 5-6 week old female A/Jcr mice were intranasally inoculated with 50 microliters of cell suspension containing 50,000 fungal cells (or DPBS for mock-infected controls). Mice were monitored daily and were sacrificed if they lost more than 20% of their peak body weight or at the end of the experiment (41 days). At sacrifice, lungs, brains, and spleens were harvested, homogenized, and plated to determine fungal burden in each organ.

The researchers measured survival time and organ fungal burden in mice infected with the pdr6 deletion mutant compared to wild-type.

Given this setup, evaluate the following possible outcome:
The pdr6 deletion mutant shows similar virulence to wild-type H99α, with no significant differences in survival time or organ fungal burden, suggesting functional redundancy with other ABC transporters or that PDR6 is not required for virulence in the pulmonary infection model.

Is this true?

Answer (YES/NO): NO